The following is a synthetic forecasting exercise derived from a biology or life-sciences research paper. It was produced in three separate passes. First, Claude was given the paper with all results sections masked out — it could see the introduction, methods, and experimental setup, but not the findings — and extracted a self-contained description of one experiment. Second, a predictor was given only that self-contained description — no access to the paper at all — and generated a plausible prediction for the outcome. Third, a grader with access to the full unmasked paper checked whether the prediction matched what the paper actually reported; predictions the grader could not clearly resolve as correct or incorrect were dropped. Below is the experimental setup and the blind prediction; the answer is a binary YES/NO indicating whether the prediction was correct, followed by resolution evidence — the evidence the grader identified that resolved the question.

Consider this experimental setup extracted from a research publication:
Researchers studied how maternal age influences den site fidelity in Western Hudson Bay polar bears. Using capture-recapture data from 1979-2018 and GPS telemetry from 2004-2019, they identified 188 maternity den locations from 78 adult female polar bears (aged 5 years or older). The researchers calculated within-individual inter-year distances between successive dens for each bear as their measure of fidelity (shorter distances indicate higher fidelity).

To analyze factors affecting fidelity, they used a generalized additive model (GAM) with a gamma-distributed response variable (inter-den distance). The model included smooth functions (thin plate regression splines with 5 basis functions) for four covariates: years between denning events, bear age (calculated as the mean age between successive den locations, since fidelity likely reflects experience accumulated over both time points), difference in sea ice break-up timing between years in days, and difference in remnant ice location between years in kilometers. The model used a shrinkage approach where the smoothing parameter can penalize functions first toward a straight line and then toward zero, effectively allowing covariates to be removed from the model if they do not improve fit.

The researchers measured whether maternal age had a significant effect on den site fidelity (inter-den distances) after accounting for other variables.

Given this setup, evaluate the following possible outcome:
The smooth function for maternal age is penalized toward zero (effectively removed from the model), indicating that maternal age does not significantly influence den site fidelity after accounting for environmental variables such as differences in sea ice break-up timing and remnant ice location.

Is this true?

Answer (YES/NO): YES